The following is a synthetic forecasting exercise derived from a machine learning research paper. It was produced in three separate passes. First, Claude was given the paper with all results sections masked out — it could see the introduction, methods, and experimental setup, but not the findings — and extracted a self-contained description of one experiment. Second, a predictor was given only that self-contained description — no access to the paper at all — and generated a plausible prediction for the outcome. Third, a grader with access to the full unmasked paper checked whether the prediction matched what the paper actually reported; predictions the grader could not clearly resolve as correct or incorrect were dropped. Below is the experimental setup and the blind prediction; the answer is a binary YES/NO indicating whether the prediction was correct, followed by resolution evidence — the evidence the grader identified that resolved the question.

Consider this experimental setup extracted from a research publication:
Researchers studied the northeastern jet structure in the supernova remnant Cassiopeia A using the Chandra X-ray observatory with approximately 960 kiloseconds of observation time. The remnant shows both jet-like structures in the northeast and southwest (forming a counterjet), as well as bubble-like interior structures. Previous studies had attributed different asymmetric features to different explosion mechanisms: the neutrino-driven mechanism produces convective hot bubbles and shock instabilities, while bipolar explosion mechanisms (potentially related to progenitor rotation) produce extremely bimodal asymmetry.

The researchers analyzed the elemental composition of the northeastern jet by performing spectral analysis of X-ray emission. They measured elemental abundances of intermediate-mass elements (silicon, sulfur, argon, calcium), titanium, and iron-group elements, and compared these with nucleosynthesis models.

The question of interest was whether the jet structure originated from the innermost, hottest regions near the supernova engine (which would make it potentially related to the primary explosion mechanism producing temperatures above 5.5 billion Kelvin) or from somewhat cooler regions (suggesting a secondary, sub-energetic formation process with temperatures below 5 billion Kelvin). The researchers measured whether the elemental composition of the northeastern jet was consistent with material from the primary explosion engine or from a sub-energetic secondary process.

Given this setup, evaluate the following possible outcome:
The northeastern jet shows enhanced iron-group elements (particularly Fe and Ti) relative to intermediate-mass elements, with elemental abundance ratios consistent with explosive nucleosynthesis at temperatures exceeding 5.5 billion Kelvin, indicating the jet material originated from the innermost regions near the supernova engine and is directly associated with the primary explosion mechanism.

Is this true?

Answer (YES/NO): NO